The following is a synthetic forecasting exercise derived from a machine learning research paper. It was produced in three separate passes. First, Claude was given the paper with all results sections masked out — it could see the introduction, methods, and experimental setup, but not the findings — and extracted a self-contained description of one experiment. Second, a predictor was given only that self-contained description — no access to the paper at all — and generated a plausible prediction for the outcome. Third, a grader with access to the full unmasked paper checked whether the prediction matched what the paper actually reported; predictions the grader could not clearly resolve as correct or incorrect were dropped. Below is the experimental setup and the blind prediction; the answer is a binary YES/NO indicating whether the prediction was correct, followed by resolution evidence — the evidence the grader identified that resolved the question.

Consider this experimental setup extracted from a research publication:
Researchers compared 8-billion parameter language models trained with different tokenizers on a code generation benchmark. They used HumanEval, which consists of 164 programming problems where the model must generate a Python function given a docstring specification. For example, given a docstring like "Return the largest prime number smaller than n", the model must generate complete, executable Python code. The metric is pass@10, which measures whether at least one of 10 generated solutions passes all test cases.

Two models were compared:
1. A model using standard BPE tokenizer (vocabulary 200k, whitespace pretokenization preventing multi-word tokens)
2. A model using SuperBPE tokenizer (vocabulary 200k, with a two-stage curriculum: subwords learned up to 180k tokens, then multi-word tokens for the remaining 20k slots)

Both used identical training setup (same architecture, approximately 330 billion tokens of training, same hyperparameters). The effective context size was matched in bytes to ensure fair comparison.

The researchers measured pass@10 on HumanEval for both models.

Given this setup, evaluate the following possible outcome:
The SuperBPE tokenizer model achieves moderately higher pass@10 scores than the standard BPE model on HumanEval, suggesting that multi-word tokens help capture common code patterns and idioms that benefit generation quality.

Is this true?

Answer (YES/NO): NO